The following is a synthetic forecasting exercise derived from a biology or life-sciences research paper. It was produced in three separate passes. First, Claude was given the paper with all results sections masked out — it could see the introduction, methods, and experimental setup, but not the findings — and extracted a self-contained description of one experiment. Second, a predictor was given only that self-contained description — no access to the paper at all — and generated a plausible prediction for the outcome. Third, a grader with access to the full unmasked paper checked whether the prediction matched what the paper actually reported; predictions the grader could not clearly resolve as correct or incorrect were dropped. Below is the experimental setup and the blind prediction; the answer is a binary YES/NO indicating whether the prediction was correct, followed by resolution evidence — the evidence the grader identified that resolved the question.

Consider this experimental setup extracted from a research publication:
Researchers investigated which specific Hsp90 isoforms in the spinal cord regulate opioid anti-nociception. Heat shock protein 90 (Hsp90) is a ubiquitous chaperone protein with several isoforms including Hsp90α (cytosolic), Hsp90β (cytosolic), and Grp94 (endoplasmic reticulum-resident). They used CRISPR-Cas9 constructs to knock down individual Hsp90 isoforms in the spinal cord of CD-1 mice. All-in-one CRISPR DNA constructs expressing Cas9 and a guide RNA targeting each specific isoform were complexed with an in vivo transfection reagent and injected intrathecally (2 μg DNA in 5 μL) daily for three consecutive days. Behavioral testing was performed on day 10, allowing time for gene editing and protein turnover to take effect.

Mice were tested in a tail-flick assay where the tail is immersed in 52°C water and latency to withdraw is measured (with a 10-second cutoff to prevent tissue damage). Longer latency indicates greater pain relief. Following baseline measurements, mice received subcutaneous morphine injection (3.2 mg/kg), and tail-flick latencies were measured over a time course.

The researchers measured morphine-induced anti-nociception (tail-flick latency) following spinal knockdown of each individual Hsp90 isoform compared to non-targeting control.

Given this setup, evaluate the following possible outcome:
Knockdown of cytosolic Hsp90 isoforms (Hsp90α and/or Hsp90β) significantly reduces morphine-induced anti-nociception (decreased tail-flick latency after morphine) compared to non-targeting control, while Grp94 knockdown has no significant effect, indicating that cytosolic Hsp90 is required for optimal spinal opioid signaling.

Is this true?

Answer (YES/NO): NO